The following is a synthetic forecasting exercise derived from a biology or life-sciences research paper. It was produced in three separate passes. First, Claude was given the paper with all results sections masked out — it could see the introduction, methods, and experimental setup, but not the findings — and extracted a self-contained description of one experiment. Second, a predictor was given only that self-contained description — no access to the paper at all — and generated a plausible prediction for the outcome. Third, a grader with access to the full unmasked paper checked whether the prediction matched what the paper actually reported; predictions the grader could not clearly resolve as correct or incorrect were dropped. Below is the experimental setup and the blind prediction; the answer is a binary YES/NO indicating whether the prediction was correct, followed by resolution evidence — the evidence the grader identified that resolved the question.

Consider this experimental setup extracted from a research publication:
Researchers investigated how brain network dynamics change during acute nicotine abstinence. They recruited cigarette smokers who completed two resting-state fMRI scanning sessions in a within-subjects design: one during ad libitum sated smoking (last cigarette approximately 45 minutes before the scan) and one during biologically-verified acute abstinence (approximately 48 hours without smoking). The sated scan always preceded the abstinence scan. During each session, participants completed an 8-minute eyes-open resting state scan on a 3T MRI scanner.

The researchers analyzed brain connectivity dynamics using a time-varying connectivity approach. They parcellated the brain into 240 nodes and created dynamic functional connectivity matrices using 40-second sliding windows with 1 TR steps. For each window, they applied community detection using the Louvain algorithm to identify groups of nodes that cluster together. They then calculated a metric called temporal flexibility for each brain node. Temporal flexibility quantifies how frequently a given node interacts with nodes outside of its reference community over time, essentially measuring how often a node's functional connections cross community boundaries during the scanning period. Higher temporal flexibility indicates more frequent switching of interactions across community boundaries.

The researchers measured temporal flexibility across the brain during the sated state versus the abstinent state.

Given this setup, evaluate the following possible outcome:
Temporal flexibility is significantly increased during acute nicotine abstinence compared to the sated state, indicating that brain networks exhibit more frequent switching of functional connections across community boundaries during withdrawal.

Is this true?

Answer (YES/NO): NO